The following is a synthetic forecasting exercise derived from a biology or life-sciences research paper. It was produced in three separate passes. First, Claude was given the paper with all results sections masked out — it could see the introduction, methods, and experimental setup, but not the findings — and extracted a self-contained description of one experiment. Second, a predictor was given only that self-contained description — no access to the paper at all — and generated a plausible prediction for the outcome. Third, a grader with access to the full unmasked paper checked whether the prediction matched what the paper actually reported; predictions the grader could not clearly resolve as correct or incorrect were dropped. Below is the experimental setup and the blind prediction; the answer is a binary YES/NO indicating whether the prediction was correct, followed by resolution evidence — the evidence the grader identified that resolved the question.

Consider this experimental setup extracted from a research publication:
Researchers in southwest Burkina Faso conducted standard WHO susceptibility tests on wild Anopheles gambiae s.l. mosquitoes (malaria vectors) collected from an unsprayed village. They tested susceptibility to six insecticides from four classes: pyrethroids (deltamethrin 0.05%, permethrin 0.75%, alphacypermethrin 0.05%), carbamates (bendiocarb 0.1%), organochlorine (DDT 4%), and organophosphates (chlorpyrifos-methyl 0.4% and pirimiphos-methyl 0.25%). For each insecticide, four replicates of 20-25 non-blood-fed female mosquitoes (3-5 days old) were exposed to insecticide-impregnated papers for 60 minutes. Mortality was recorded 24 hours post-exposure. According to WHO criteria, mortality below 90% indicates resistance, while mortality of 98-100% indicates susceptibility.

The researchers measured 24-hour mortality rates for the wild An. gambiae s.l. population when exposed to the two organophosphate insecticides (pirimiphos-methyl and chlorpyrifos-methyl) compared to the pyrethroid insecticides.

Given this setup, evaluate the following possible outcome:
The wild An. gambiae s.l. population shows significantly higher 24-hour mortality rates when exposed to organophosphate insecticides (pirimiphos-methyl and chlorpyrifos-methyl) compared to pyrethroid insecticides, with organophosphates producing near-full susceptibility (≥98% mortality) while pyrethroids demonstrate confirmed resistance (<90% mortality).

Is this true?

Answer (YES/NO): YES